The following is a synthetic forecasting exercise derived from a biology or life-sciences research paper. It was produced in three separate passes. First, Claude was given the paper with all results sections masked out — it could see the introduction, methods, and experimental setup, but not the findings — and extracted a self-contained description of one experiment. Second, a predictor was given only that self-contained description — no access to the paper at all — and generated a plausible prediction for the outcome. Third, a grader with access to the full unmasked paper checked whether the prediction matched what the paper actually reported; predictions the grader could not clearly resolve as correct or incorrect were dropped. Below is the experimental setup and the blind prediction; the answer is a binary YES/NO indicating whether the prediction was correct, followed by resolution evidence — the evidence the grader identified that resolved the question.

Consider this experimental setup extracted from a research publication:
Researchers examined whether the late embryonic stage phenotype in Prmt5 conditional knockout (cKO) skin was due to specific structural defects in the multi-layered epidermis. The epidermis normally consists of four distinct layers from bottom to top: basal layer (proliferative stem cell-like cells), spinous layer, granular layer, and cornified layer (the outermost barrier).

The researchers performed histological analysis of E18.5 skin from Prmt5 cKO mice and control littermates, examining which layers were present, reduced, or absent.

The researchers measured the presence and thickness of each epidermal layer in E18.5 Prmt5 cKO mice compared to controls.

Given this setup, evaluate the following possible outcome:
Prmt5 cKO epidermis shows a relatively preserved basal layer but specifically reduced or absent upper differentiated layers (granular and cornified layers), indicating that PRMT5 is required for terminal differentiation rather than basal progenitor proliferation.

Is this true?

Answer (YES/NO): NO